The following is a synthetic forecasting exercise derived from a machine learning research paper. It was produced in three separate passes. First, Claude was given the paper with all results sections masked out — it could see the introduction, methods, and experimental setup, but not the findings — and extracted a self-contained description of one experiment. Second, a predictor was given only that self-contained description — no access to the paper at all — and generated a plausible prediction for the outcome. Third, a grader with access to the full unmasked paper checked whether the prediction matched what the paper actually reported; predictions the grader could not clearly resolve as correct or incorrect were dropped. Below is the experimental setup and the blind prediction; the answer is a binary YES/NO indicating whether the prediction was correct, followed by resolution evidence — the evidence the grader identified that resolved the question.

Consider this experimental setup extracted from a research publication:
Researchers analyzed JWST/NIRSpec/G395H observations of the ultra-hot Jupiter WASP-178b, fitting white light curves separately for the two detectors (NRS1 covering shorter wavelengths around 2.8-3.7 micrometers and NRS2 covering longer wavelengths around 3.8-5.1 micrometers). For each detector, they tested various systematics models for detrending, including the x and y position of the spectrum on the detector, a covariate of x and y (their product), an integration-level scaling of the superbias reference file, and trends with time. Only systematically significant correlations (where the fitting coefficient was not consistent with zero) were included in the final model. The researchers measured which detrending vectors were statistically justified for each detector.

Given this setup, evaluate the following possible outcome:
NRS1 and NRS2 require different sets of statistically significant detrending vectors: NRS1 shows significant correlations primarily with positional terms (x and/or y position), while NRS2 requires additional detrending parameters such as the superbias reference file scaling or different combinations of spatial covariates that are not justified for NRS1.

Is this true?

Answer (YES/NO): NO